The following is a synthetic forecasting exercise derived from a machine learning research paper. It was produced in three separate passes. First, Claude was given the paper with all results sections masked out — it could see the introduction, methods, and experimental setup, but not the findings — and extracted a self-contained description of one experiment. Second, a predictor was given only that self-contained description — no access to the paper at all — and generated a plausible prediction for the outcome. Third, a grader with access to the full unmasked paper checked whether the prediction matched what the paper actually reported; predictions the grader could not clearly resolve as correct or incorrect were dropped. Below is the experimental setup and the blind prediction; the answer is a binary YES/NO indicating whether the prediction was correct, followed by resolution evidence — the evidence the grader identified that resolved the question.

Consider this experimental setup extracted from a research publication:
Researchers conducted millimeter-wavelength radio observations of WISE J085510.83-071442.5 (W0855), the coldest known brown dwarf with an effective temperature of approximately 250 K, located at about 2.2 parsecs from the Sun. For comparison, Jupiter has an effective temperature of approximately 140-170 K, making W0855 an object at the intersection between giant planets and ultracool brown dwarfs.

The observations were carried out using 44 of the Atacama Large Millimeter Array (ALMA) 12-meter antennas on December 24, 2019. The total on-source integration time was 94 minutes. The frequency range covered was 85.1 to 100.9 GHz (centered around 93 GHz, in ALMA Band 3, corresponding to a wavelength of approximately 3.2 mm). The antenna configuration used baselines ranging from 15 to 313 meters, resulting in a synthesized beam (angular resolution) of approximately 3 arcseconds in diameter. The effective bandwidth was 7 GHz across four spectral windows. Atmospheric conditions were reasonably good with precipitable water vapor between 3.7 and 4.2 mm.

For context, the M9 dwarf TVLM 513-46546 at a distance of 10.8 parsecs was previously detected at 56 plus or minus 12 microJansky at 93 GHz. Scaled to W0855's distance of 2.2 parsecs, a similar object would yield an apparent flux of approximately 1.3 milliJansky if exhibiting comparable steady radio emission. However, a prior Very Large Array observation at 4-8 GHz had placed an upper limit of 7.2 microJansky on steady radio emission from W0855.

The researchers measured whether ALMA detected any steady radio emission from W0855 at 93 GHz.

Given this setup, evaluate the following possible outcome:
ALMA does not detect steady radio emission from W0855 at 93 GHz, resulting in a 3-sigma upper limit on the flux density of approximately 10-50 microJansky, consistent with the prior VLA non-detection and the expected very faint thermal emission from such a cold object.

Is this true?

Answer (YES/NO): YES